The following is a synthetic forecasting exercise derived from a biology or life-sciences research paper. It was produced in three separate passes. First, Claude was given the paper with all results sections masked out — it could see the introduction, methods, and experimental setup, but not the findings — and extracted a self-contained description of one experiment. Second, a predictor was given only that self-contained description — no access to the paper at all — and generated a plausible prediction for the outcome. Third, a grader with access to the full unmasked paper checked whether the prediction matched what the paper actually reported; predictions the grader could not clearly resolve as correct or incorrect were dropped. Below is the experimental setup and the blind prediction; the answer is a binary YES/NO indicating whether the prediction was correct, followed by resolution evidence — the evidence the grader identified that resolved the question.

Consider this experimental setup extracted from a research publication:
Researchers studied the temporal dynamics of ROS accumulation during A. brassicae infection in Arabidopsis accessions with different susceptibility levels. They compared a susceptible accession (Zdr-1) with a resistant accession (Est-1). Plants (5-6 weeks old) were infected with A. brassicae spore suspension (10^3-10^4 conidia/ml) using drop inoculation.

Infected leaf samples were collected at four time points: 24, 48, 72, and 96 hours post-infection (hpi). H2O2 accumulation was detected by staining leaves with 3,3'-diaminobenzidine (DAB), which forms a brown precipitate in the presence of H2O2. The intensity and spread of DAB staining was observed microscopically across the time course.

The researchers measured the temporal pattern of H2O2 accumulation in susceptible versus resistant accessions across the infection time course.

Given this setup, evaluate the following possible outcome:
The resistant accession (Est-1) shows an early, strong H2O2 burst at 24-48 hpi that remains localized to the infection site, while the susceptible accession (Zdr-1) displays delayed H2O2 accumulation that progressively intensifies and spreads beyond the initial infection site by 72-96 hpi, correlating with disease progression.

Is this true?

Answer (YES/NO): NO